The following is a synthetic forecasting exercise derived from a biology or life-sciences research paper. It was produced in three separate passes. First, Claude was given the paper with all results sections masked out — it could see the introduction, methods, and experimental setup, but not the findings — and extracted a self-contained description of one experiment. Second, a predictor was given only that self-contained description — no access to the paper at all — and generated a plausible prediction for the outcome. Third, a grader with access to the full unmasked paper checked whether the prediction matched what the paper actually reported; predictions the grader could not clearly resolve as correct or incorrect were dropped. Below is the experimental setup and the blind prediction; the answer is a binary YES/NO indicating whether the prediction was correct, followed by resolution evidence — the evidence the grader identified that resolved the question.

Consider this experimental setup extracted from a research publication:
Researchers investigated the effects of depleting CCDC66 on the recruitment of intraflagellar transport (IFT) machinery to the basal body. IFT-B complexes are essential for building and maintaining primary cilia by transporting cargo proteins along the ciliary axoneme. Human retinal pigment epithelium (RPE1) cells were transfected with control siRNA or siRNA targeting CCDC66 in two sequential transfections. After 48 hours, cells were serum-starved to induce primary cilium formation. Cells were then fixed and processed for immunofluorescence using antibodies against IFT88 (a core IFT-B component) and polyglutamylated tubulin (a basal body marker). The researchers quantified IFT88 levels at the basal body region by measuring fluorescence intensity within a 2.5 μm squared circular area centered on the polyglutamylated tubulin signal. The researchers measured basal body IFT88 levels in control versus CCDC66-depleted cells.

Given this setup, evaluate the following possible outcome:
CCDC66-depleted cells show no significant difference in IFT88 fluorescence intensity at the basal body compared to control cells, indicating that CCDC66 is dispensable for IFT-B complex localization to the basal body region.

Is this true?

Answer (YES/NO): NO